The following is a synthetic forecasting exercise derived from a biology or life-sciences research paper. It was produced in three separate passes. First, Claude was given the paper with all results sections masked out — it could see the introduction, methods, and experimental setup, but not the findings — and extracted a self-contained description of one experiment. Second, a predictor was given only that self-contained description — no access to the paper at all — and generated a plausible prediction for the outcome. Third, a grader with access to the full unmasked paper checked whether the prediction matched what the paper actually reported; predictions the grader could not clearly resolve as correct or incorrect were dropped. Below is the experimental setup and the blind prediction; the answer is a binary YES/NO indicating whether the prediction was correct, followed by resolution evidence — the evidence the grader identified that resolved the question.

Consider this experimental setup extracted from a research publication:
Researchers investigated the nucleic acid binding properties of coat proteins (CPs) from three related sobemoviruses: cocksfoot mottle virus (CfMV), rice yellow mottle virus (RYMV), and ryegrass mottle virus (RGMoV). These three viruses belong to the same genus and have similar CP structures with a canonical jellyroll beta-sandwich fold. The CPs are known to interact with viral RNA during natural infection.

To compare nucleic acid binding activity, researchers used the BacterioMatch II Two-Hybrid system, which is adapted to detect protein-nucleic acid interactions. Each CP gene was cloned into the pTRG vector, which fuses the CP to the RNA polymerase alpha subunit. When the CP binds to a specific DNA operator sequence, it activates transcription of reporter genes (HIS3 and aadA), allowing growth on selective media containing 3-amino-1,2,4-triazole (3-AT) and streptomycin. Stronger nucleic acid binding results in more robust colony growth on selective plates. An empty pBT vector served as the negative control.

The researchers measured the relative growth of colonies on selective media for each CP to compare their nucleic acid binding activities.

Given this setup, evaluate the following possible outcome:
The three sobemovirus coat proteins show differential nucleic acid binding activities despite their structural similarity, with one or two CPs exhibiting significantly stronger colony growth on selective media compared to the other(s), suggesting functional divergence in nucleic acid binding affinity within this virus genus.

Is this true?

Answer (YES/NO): YES